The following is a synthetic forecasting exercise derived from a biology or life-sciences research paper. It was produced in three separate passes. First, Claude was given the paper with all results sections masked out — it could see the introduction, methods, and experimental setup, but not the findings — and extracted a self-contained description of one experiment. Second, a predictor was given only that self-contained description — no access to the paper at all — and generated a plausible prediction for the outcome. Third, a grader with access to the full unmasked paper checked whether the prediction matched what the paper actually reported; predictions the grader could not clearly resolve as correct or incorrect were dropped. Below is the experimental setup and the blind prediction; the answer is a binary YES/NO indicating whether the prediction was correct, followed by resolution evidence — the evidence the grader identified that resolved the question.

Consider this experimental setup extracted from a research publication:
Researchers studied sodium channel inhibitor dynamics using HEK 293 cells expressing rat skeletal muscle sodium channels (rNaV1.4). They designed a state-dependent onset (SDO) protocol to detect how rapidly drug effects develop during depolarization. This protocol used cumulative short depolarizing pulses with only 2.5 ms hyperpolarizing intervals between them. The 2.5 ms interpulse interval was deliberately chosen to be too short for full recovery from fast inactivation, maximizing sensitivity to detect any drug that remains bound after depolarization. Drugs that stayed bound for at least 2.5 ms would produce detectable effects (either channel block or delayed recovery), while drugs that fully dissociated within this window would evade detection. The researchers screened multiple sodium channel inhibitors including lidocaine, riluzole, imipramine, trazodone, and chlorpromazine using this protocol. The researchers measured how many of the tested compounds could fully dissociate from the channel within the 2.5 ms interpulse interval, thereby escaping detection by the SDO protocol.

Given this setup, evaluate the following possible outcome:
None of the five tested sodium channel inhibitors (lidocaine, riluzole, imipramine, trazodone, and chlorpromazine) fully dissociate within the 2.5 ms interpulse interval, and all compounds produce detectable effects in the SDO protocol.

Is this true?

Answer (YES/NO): YES